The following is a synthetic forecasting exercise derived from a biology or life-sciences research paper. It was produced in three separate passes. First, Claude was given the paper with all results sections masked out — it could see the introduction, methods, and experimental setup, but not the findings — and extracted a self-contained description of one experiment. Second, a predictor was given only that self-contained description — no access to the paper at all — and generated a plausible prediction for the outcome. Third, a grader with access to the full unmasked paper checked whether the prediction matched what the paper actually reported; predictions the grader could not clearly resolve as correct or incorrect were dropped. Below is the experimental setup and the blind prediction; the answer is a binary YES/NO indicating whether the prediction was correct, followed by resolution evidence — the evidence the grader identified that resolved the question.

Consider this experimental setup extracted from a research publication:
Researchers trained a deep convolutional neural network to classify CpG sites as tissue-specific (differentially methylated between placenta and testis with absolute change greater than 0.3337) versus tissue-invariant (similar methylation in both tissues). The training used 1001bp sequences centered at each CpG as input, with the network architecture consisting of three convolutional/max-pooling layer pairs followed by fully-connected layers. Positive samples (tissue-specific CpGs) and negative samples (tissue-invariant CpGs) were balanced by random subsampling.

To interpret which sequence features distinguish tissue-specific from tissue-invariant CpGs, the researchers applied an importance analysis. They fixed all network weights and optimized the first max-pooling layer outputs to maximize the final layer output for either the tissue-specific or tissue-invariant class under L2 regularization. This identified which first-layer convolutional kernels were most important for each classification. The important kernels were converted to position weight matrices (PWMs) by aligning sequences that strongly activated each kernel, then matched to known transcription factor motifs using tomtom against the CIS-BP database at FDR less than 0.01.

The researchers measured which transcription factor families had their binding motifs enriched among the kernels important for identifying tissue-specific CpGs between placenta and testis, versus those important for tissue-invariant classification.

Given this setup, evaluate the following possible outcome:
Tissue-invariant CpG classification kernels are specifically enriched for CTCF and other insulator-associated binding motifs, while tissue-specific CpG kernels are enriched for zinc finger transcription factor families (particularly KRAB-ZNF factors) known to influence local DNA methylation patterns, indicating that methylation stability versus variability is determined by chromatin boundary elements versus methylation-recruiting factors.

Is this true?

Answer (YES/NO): NO